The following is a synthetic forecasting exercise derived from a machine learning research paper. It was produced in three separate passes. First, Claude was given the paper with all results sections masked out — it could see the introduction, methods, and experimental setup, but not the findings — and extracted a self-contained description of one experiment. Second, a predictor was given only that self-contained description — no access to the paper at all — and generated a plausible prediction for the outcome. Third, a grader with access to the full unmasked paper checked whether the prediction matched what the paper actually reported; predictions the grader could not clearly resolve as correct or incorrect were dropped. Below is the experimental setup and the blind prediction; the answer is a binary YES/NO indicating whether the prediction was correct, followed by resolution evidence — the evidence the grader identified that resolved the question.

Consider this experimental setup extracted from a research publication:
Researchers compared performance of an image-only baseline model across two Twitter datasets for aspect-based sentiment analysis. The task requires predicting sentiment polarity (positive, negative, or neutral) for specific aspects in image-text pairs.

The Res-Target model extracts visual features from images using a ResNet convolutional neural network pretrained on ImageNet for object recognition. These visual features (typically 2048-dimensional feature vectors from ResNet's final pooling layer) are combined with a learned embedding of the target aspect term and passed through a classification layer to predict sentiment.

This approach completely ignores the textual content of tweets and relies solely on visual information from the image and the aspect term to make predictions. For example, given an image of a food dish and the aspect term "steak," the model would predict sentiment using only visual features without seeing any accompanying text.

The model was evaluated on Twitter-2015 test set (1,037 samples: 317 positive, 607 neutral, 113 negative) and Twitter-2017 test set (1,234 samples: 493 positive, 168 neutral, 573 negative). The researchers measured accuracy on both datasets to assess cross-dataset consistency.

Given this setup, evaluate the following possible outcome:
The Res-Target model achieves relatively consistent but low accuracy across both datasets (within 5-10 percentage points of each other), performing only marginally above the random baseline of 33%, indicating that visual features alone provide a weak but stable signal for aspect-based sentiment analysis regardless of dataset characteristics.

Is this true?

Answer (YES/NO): NO